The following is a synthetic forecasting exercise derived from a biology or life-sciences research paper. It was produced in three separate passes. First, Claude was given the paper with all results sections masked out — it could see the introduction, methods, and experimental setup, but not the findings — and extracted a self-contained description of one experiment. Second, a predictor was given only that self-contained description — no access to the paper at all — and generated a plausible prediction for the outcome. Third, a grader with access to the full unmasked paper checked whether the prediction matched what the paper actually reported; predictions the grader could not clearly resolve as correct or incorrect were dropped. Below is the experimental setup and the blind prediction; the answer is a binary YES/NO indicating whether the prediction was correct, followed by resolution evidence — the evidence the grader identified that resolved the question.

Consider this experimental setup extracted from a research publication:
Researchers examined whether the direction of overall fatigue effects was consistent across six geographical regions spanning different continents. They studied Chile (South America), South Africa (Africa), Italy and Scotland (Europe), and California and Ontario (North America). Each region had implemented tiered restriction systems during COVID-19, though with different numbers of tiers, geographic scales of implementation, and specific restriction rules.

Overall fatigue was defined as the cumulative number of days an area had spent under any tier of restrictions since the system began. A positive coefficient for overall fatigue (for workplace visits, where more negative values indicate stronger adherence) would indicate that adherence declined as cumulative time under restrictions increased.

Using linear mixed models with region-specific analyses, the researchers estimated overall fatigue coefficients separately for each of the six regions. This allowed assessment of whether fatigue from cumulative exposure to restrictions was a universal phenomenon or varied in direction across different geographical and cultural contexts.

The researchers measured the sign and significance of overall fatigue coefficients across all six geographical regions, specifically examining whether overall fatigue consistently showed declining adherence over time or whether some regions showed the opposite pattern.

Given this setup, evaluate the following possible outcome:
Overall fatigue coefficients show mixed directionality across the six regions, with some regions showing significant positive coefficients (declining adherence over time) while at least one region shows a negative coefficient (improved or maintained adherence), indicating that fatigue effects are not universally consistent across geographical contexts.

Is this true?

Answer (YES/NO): YES